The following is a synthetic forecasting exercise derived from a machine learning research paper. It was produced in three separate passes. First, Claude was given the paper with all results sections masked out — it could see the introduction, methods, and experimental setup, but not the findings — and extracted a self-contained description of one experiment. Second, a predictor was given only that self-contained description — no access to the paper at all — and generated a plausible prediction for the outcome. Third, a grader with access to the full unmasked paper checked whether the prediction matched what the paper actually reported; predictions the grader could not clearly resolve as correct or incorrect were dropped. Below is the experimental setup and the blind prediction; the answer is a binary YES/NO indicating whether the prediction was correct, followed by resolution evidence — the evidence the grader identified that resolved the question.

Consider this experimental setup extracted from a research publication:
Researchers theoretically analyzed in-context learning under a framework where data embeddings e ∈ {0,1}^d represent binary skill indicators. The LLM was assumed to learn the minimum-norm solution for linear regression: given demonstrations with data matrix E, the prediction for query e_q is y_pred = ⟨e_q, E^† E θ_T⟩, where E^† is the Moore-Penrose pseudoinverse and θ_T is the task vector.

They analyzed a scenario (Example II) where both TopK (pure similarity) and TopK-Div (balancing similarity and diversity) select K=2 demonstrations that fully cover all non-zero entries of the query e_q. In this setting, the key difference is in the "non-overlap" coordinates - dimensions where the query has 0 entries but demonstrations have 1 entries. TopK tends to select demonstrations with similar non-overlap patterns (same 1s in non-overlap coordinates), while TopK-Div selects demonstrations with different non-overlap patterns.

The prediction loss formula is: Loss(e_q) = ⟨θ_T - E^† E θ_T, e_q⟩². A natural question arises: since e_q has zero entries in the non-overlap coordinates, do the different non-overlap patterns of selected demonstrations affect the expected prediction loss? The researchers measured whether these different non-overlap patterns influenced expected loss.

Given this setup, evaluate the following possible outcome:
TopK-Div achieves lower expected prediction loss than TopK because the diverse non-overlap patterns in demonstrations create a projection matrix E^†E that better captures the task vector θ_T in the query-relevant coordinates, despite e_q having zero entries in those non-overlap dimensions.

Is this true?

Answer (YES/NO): YES